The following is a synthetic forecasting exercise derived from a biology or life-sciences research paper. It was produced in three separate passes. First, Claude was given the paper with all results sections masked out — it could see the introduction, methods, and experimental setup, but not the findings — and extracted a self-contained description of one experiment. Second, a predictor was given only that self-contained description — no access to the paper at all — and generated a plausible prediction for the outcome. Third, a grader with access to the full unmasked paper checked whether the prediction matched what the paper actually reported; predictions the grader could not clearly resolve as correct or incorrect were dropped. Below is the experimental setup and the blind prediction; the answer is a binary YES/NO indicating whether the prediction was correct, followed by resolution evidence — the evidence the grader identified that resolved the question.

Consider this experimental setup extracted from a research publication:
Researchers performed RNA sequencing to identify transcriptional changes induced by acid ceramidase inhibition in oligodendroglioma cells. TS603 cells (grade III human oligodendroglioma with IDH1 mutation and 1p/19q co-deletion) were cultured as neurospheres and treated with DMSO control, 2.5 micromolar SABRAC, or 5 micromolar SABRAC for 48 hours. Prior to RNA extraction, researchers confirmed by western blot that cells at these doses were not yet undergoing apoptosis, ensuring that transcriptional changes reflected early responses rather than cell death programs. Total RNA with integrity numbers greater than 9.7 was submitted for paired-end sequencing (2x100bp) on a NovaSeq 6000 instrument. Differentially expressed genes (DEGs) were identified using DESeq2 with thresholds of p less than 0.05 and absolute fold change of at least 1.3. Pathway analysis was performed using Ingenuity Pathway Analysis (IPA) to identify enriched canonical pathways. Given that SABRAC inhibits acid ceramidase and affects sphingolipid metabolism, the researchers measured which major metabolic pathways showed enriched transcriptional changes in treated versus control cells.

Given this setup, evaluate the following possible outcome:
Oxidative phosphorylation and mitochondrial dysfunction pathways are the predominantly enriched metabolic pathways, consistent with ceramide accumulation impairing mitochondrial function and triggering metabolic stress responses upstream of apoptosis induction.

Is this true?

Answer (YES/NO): NO